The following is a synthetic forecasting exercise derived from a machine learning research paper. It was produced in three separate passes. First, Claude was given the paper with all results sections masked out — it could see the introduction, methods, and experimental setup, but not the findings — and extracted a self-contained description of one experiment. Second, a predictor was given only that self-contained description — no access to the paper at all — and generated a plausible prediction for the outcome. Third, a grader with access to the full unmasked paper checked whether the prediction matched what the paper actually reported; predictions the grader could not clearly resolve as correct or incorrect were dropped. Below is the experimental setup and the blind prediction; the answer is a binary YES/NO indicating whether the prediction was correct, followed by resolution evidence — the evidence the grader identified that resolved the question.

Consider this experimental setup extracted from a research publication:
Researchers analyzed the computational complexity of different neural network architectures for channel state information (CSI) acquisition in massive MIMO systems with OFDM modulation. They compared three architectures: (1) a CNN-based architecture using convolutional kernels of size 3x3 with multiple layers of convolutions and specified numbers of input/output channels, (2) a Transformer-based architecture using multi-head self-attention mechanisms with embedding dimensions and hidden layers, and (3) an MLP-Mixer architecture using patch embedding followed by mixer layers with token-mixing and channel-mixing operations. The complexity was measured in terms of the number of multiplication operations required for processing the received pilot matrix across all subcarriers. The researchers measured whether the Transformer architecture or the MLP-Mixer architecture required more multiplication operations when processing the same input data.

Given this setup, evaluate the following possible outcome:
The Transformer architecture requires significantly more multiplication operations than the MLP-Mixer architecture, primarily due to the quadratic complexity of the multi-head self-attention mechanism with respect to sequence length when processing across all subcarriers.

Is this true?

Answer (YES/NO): YES